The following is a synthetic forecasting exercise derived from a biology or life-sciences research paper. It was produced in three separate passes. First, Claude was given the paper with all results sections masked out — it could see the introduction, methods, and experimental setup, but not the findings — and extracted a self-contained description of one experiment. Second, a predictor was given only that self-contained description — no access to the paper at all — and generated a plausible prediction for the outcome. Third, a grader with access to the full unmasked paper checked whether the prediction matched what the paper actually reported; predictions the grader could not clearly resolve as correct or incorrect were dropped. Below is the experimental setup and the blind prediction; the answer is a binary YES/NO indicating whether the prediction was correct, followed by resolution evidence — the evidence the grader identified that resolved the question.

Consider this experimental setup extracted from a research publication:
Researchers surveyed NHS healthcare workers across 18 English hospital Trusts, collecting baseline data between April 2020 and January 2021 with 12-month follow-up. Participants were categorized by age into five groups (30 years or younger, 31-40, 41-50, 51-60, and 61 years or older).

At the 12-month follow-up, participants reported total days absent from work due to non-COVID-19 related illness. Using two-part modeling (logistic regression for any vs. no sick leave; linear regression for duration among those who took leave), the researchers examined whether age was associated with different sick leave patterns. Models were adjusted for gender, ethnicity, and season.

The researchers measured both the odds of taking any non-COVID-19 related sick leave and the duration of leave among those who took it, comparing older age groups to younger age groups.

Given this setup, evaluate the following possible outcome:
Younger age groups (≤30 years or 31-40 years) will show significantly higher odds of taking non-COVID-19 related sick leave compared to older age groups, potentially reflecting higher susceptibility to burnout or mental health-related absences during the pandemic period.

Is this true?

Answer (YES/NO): YES